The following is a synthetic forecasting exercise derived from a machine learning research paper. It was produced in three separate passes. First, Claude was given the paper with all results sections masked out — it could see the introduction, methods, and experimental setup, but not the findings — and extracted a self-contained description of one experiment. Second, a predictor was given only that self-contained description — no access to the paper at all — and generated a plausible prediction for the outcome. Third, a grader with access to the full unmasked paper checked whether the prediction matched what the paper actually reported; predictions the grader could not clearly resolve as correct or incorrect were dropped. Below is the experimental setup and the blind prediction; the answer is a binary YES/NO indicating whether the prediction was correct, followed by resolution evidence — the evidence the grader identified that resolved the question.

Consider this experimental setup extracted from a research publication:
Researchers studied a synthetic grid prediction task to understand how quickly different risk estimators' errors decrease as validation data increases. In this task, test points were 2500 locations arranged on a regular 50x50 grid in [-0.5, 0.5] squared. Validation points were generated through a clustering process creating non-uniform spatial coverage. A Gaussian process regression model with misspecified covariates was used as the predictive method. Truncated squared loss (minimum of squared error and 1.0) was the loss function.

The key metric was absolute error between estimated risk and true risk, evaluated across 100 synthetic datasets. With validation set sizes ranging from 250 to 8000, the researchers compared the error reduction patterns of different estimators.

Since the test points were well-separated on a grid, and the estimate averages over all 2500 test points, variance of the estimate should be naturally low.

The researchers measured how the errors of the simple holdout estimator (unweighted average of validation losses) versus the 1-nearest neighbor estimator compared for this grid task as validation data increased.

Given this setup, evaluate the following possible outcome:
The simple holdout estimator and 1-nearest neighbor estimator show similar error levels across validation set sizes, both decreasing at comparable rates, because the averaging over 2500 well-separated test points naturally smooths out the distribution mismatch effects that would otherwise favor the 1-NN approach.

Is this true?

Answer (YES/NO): NO